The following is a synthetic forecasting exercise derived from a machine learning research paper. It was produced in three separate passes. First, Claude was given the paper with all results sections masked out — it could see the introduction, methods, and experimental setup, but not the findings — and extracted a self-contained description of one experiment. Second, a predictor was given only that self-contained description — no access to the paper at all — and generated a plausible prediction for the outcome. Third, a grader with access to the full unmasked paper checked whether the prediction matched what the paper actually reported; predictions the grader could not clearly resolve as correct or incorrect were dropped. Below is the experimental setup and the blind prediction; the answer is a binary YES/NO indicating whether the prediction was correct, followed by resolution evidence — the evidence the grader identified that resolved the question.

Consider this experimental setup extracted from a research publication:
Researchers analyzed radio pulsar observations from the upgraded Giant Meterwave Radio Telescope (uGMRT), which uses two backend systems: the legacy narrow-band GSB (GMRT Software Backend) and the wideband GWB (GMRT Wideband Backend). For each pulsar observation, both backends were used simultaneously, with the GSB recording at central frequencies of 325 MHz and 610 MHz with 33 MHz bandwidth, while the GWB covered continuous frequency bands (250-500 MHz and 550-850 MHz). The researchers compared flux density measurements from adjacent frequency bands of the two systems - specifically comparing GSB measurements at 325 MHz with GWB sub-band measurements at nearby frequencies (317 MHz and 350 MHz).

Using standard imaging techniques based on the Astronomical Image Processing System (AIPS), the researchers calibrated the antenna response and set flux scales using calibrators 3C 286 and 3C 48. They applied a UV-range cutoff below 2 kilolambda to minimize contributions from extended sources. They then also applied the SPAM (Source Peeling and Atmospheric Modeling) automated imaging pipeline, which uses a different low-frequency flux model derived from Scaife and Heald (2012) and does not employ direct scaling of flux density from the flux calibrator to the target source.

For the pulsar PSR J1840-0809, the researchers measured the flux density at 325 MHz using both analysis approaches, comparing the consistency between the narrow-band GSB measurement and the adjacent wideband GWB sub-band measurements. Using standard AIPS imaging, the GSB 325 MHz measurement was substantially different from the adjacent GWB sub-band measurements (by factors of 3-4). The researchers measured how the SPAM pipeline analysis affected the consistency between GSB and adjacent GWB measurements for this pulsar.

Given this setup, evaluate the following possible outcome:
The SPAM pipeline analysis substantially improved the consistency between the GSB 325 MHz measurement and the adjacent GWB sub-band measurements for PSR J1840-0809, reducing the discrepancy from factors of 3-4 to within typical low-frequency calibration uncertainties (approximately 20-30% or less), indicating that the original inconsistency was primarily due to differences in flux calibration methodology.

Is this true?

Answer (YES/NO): YES